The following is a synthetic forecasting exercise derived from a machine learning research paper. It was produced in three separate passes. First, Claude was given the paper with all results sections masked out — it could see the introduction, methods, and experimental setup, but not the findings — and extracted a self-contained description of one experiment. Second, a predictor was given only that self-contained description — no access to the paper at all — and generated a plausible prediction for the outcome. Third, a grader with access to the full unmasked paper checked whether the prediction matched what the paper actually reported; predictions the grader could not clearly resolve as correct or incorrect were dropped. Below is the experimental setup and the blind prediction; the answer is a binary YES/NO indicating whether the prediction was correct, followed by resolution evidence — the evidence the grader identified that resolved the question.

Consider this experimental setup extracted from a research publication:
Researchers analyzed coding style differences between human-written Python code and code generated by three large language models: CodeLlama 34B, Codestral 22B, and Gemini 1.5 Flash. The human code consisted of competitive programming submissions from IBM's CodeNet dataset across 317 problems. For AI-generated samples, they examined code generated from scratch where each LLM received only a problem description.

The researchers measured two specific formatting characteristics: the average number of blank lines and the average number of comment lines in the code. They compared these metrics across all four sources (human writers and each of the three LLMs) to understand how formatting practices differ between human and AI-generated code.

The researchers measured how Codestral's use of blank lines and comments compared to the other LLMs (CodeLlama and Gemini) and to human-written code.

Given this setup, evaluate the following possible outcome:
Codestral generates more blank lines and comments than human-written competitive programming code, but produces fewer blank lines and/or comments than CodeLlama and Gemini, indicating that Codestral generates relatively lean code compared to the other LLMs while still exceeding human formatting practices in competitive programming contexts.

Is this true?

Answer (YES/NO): NO